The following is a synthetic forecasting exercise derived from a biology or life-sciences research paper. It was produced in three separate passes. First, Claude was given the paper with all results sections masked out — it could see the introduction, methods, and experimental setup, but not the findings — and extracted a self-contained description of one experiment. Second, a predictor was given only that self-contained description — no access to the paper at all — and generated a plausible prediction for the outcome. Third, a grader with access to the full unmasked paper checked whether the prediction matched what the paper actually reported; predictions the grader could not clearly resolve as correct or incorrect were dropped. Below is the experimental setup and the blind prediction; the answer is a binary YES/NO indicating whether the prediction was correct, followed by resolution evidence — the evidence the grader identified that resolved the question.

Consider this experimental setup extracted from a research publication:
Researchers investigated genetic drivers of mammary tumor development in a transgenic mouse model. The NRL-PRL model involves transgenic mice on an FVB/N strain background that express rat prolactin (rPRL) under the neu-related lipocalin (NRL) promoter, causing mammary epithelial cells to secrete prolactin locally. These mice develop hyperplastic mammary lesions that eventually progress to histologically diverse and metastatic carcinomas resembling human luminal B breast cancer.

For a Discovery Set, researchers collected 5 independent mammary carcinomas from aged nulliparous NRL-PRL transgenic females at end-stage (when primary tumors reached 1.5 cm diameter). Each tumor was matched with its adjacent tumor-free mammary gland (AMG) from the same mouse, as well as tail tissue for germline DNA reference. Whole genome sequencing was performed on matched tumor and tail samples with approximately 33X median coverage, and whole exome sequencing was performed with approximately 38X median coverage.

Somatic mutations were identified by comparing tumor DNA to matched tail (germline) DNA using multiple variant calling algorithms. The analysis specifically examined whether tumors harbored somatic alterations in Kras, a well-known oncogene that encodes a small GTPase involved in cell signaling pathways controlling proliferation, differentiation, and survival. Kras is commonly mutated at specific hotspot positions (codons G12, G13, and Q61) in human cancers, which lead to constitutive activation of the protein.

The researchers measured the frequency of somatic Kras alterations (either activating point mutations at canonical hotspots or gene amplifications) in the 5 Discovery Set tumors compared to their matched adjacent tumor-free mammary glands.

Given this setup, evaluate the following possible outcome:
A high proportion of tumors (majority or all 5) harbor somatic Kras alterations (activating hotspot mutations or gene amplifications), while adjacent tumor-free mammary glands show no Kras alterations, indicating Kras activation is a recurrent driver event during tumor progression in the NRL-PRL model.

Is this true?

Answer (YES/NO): YES